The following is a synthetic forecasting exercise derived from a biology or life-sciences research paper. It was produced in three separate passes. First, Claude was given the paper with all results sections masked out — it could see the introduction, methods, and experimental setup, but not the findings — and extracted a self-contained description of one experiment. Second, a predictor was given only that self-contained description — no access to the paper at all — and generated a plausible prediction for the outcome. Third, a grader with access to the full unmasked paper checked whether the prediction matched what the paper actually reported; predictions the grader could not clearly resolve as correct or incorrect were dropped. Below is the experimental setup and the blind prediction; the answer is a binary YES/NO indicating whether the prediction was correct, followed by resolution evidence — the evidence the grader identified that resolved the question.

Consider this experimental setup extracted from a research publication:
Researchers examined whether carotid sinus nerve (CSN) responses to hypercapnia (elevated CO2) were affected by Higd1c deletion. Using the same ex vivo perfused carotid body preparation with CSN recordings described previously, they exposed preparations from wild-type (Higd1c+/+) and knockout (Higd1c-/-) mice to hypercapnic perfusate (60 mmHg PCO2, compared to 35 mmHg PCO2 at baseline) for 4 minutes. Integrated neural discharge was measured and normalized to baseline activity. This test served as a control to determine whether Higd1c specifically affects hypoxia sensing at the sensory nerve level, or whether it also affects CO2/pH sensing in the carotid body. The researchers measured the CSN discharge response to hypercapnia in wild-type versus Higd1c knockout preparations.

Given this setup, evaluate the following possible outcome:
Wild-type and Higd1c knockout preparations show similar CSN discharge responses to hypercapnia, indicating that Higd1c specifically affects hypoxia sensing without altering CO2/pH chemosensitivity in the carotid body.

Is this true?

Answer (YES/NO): YES